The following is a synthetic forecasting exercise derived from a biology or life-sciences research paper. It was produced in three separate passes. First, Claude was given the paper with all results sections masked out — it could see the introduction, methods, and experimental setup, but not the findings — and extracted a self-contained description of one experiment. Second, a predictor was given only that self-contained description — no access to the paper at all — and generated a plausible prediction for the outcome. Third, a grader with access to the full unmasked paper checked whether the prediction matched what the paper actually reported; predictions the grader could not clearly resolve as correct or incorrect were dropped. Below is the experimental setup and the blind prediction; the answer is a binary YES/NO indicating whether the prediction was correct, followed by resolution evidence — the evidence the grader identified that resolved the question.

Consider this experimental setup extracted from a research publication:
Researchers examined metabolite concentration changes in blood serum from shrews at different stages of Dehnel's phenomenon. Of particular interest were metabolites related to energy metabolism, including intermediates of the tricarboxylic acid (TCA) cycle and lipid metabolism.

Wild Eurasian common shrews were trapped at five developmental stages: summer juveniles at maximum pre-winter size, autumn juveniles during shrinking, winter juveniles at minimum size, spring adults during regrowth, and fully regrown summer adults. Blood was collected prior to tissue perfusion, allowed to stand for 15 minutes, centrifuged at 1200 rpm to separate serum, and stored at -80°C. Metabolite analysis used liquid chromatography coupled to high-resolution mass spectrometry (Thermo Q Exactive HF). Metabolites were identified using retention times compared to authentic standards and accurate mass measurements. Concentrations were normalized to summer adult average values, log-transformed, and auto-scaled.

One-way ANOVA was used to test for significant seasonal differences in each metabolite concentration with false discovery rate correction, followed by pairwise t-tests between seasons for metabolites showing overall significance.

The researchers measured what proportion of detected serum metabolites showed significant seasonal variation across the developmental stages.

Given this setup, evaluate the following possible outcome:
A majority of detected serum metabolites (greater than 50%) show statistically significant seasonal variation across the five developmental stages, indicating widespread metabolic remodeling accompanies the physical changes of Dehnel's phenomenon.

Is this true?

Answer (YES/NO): NO